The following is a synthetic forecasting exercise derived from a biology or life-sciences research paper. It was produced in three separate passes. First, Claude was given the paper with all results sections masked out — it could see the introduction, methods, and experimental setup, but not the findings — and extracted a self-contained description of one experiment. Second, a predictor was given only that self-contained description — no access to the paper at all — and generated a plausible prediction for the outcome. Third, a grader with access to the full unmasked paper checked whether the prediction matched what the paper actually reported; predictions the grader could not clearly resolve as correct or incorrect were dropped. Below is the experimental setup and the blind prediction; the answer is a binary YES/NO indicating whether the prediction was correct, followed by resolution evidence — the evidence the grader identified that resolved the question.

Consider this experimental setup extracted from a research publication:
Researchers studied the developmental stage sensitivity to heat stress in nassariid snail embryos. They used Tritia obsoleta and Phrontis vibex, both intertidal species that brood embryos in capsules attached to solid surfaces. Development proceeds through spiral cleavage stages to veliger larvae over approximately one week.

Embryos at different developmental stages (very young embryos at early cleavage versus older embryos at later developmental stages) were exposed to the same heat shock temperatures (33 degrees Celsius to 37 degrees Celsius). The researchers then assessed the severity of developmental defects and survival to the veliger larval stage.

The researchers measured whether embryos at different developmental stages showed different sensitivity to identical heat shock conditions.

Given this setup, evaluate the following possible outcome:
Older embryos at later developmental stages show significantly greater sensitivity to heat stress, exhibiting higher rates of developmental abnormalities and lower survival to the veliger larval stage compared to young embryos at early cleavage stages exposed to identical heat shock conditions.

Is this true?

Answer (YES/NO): NO